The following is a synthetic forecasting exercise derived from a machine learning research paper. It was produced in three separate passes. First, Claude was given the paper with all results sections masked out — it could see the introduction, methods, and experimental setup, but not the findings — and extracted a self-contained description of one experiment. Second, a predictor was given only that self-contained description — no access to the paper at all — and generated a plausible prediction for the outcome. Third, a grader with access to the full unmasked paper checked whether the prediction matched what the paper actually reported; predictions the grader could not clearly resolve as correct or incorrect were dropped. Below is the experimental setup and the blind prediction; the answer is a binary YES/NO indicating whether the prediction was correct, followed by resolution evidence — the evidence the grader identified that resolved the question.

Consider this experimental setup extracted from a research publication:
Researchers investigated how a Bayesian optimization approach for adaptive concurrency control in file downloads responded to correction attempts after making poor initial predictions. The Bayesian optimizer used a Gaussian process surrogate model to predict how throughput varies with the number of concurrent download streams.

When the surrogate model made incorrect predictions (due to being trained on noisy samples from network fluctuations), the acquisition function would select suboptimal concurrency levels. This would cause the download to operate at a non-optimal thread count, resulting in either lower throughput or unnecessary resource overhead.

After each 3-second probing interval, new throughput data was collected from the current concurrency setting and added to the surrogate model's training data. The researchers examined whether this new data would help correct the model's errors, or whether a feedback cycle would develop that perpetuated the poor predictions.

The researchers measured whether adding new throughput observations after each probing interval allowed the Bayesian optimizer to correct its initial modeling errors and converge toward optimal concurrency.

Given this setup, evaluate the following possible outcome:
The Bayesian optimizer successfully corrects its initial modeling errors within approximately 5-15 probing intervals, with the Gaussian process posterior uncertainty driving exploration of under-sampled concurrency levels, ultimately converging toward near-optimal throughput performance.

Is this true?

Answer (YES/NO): NO